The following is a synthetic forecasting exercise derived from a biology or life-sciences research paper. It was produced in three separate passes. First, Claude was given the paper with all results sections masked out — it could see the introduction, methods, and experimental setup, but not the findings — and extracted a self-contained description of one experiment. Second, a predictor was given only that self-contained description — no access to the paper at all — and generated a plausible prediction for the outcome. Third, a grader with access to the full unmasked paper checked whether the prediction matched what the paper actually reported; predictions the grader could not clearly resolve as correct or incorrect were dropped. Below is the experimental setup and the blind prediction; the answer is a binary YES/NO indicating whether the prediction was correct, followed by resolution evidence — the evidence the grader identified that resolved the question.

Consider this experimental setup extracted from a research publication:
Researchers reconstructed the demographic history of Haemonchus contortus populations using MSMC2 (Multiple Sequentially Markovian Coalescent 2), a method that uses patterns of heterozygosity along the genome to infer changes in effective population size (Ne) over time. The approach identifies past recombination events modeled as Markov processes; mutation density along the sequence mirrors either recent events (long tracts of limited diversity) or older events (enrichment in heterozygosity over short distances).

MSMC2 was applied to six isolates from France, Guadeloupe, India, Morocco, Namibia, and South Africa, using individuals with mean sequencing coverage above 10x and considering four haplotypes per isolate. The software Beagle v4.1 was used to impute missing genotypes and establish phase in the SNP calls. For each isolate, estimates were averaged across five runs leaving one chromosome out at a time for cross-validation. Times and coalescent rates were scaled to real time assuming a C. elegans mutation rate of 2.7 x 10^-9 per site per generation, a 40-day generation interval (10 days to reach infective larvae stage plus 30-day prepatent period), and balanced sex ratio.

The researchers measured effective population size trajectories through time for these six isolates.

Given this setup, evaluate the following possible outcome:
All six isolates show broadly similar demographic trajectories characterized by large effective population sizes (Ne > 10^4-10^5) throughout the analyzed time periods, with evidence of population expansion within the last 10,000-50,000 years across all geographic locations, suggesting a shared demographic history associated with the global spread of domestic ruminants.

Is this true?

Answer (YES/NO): NO